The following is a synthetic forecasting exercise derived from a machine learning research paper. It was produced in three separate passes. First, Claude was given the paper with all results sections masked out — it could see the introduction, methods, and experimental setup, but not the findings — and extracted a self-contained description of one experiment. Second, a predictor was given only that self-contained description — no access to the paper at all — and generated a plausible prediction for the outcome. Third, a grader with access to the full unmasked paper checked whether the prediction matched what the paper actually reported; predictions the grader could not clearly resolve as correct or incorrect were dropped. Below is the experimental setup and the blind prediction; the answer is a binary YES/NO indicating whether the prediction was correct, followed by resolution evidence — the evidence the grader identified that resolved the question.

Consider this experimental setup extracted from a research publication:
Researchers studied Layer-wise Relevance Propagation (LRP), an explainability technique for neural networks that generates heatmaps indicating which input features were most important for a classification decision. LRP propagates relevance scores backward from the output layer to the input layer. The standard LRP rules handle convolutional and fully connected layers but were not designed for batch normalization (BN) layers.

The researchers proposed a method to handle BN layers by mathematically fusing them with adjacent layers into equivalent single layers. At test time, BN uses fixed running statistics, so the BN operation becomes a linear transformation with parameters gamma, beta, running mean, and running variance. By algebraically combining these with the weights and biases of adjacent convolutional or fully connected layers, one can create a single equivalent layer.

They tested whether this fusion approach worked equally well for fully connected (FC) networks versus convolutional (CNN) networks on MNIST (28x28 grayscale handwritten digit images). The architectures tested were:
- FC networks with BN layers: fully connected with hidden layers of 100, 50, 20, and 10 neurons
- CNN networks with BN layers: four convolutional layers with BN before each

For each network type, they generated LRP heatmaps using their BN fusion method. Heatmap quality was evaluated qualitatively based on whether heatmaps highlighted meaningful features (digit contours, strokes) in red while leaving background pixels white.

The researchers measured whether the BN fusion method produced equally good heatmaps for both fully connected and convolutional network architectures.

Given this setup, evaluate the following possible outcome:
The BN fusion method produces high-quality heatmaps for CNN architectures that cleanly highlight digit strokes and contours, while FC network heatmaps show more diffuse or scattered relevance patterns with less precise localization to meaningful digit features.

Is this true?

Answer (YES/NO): YES